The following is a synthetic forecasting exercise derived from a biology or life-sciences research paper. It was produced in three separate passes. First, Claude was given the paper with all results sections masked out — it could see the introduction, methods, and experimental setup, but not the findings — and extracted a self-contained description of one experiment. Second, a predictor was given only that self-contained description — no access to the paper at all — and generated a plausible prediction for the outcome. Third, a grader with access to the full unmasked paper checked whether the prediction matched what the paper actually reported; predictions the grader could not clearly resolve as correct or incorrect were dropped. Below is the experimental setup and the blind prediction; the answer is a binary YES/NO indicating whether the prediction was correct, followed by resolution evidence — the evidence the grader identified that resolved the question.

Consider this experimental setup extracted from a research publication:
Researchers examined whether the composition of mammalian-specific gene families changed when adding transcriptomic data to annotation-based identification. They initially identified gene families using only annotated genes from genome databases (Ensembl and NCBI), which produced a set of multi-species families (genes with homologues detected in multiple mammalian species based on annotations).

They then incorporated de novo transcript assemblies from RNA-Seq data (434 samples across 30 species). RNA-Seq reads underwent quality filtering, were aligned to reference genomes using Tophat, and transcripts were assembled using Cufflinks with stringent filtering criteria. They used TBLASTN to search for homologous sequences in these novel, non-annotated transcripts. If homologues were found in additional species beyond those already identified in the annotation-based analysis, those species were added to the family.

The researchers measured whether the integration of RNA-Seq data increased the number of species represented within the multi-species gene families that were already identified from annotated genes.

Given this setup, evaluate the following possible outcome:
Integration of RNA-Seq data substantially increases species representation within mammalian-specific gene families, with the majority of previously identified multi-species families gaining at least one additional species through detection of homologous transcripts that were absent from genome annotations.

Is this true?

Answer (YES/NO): YES